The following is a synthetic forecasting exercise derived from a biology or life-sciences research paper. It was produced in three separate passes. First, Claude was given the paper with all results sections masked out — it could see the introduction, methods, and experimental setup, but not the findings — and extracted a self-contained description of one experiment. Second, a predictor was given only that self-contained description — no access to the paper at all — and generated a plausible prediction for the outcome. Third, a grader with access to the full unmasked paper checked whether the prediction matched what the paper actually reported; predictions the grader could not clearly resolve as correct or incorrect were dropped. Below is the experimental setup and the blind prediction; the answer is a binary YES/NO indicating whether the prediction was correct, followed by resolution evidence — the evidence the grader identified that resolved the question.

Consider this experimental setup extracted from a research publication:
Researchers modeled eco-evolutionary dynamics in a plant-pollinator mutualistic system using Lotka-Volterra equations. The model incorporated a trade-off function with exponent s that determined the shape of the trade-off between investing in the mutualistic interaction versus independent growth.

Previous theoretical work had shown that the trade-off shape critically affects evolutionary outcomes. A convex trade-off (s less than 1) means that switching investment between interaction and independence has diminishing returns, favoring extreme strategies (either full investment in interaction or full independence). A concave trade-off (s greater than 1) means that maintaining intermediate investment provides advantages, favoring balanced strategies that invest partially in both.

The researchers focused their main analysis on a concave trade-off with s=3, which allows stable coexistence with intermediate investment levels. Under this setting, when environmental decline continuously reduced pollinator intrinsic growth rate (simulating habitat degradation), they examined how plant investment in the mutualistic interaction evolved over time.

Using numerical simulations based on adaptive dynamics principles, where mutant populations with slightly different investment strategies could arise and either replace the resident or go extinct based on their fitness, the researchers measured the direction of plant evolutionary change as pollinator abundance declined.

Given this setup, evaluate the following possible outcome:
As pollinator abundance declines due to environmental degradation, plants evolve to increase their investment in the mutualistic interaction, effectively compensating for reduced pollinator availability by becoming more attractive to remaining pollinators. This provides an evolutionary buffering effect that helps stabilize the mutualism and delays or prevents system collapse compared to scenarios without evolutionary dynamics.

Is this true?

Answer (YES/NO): NO